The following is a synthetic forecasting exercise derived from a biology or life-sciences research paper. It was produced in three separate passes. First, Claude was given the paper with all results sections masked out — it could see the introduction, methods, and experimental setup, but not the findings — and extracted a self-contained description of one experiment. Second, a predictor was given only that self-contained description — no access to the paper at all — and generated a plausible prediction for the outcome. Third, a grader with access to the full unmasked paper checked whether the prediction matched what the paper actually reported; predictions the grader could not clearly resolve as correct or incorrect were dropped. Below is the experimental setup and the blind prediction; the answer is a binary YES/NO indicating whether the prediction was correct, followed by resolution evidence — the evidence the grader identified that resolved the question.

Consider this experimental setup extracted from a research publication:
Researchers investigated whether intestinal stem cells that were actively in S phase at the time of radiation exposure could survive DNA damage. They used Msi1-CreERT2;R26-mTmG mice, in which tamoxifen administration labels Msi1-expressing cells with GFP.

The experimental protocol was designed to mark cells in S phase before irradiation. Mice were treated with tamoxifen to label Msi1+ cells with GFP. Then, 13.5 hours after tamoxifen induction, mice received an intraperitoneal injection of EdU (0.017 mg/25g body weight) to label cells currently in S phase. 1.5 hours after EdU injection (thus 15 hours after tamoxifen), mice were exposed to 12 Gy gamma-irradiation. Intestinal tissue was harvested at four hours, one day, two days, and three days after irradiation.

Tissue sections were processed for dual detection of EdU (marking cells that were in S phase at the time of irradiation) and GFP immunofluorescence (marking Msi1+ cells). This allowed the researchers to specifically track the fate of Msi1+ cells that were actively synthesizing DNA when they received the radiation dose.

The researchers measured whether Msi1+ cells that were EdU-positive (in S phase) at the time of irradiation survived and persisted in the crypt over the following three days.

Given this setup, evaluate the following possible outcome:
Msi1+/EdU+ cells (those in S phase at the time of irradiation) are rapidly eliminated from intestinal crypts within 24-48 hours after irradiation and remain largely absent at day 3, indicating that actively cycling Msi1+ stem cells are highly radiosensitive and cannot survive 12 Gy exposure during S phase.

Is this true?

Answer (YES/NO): NO